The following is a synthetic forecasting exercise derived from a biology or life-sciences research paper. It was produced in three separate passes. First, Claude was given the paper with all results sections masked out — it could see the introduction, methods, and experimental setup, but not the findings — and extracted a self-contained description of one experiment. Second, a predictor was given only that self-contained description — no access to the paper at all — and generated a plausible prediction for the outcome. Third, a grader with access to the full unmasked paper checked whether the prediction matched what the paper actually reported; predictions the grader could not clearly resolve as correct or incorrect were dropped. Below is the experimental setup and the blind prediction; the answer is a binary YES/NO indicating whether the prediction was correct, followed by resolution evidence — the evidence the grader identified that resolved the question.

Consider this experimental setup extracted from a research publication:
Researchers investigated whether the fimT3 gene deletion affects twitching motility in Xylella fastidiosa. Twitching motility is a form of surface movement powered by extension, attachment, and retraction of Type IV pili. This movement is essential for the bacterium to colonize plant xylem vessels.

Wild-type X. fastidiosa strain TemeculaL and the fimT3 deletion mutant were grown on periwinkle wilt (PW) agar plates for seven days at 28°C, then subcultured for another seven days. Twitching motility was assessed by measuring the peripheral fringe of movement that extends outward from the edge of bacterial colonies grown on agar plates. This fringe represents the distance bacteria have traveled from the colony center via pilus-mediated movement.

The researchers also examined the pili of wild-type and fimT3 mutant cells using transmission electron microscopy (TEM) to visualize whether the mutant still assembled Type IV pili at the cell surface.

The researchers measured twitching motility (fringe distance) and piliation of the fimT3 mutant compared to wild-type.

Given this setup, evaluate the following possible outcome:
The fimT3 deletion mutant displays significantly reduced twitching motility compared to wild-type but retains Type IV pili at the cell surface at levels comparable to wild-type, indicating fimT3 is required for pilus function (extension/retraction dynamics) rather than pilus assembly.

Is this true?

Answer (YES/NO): NO